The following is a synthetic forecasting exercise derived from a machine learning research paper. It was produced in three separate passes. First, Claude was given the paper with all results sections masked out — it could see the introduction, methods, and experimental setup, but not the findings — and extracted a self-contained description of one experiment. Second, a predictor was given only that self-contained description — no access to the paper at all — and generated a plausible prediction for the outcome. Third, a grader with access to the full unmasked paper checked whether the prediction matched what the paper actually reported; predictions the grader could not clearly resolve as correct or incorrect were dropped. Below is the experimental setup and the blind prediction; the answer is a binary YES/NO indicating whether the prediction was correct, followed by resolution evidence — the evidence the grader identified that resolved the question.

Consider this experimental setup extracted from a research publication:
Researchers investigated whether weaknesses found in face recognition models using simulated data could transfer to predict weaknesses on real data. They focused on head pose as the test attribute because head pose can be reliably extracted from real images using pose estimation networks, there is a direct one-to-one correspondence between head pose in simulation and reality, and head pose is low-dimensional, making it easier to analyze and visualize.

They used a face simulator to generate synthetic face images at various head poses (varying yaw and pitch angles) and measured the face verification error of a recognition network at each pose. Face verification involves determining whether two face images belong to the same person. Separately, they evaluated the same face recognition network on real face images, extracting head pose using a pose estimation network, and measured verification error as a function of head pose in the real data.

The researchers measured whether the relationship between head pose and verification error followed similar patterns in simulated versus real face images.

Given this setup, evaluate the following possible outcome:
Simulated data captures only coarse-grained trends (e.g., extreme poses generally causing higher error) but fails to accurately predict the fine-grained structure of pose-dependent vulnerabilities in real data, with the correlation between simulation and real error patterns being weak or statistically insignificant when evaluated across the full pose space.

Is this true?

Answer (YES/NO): NO